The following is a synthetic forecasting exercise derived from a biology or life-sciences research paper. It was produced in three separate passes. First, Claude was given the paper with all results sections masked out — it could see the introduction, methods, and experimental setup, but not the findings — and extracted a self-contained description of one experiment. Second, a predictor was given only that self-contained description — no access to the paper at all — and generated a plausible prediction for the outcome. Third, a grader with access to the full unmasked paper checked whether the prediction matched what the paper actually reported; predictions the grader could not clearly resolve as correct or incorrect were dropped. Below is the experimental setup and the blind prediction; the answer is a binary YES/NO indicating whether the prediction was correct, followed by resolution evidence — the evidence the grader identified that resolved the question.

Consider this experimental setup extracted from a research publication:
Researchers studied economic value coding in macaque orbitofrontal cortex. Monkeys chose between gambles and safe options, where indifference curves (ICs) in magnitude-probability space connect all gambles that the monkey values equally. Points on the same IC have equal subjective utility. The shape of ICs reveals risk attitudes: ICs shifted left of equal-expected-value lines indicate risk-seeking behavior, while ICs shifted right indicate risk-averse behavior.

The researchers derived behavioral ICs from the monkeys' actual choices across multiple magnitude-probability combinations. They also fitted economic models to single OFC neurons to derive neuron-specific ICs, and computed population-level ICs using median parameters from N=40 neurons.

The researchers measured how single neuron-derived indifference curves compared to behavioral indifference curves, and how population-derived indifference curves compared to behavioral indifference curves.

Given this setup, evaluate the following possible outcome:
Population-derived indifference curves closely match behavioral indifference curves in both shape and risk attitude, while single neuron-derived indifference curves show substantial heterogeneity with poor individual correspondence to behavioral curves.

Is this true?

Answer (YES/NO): YES